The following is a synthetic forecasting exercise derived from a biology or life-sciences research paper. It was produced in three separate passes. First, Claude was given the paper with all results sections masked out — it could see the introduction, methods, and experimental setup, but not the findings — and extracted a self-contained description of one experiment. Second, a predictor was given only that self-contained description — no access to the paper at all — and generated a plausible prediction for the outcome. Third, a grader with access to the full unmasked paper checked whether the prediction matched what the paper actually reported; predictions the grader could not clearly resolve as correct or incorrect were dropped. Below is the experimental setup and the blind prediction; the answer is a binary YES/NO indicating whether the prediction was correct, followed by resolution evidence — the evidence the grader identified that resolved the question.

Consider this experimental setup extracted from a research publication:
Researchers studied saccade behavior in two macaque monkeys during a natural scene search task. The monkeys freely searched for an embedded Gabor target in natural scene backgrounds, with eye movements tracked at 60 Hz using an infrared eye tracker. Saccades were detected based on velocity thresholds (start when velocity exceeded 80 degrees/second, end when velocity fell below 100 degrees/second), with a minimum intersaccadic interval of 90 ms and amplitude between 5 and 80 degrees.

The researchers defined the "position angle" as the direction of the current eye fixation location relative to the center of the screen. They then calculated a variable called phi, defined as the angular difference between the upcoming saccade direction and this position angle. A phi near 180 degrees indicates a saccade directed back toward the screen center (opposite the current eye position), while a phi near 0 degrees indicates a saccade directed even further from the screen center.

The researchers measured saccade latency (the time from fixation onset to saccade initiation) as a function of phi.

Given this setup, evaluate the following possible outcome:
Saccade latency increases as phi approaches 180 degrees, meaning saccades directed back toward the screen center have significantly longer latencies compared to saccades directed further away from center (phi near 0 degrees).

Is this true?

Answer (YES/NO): NO